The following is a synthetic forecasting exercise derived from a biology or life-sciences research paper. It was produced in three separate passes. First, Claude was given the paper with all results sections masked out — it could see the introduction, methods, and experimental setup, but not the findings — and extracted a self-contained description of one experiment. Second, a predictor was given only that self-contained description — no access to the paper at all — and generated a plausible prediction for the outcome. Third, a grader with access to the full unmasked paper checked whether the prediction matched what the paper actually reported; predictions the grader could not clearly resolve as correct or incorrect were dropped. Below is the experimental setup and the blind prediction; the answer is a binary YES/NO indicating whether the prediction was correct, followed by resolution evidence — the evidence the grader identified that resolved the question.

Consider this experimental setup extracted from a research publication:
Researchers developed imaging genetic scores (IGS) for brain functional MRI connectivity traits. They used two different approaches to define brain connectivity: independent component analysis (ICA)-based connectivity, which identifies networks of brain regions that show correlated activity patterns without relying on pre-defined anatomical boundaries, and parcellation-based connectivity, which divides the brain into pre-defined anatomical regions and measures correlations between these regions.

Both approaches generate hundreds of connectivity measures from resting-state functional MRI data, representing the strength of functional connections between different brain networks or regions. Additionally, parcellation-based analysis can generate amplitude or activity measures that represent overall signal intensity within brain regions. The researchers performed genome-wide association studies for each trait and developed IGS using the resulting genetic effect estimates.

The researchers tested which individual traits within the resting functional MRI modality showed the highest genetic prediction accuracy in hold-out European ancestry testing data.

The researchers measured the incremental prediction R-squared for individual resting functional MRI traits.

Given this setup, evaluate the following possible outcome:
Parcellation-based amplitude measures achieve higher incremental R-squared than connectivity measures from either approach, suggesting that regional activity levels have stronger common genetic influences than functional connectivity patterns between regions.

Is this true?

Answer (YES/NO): NO